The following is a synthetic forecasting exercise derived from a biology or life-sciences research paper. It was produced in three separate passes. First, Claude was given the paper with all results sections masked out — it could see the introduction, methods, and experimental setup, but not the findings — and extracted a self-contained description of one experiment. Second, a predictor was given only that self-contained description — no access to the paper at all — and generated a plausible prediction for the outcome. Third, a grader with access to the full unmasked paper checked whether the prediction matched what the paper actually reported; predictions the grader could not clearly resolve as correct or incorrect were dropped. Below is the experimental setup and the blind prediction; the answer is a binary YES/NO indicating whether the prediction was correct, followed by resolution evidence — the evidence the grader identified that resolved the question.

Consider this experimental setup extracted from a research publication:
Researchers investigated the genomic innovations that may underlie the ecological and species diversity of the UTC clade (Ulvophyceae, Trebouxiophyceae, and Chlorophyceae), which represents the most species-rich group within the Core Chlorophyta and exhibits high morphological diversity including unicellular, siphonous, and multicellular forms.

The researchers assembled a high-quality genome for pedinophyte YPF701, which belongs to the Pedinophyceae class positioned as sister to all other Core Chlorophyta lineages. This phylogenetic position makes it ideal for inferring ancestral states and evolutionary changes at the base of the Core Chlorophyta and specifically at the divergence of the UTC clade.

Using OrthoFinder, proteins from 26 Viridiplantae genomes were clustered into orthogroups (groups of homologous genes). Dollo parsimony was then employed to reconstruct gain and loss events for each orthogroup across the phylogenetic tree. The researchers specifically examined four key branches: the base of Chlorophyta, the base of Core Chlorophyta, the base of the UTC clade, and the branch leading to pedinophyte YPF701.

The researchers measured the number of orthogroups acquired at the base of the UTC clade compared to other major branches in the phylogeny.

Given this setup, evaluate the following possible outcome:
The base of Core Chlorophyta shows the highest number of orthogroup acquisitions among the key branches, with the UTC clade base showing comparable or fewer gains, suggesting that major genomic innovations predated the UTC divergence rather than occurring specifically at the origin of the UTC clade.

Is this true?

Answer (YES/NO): NO